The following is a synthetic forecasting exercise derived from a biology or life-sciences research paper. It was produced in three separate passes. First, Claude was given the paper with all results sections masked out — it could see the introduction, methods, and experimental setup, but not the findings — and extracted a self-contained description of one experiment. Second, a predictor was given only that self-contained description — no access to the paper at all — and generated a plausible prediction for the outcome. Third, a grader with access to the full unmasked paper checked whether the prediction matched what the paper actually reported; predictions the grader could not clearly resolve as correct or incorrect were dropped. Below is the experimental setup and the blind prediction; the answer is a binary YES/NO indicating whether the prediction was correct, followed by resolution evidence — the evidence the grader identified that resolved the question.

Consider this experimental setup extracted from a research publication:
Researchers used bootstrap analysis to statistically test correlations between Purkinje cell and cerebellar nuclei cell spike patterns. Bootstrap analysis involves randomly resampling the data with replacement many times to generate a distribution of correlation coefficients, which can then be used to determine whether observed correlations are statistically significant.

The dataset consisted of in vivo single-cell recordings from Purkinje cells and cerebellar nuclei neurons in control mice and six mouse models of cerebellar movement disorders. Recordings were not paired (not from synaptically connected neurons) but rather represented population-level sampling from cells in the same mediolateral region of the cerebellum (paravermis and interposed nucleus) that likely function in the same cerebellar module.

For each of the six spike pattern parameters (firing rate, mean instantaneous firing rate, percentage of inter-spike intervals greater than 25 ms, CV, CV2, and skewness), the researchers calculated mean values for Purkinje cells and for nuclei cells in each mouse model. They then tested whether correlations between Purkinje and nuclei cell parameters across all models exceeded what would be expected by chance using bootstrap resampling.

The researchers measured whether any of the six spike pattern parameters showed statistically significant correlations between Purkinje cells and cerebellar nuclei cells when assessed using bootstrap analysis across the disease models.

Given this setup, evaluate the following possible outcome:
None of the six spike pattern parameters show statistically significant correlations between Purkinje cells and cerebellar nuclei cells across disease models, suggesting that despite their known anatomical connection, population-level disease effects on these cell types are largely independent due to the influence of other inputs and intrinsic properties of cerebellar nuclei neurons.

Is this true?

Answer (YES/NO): NO